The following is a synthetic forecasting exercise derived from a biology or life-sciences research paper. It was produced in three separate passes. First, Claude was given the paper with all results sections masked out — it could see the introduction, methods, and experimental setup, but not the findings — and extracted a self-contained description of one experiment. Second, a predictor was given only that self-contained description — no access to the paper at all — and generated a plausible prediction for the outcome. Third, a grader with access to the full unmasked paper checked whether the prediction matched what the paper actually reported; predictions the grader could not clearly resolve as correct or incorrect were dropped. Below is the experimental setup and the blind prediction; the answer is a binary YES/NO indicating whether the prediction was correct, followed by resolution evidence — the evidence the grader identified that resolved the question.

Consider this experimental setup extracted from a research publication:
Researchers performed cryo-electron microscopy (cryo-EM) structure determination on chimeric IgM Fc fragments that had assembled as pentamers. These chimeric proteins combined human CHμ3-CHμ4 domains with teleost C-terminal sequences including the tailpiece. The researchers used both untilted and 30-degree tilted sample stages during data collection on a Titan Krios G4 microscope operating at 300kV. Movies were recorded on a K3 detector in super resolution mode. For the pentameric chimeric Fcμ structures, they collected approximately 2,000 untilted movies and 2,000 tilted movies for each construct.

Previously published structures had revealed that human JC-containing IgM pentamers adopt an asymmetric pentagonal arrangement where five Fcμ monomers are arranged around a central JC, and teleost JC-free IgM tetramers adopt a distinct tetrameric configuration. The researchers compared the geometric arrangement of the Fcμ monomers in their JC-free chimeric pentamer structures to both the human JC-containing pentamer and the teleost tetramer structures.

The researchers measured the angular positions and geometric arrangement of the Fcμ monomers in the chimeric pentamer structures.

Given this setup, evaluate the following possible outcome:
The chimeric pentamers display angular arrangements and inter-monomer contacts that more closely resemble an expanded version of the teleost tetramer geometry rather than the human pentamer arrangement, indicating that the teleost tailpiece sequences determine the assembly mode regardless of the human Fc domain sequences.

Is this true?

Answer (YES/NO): NO